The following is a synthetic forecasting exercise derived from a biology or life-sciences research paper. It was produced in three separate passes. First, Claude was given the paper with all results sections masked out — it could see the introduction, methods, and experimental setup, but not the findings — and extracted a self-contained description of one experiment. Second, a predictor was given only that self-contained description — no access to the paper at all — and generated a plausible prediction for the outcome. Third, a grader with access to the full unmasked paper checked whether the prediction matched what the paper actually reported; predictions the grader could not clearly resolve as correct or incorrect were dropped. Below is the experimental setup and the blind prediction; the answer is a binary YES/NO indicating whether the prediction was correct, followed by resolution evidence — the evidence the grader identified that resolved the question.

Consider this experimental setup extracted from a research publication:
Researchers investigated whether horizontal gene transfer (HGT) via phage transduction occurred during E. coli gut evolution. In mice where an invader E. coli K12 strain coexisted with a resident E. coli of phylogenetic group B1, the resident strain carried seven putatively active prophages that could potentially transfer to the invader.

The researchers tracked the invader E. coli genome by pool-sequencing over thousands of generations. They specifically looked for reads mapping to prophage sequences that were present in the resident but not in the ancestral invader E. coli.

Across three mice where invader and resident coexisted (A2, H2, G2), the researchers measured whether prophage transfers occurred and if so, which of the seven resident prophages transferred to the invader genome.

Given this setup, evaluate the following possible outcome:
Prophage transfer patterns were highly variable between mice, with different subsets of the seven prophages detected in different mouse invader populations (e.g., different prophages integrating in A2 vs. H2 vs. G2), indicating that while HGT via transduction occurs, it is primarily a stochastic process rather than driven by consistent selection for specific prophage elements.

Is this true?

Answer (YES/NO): NO